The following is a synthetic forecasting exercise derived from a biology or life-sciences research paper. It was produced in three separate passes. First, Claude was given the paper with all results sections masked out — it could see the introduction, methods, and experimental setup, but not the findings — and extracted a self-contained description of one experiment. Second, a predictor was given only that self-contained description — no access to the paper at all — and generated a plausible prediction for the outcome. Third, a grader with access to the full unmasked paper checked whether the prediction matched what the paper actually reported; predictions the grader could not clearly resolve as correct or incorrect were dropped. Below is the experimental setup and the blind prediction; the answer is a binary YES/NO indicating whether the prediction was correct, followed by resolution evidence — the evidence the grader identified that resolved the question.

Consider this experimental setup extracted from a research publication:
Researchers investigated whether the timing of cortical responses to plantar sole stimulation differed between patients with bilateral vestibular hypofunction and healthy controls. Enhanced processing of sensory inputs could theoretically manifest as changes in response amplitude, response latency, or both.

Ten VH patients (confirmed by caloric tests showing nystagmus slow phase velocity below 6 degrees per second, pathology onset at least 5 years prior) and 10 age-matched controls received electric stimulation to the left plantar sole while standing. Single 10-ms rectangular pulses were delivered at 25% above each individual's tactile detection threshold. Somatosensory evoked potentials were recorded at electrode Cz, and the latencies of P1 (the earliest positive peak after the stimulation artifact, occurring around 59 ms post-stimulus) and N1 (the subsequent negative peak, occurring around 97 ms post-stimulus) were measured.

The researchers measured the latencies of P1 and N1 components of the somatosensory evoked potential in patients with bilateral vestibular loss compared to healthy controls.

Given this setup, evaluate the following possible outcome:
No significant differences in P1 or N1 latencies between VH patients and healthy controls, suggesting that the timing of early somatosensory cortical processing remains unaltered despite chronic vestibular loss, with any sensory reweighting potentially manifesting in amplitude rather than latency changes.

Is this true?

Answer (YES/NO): YES